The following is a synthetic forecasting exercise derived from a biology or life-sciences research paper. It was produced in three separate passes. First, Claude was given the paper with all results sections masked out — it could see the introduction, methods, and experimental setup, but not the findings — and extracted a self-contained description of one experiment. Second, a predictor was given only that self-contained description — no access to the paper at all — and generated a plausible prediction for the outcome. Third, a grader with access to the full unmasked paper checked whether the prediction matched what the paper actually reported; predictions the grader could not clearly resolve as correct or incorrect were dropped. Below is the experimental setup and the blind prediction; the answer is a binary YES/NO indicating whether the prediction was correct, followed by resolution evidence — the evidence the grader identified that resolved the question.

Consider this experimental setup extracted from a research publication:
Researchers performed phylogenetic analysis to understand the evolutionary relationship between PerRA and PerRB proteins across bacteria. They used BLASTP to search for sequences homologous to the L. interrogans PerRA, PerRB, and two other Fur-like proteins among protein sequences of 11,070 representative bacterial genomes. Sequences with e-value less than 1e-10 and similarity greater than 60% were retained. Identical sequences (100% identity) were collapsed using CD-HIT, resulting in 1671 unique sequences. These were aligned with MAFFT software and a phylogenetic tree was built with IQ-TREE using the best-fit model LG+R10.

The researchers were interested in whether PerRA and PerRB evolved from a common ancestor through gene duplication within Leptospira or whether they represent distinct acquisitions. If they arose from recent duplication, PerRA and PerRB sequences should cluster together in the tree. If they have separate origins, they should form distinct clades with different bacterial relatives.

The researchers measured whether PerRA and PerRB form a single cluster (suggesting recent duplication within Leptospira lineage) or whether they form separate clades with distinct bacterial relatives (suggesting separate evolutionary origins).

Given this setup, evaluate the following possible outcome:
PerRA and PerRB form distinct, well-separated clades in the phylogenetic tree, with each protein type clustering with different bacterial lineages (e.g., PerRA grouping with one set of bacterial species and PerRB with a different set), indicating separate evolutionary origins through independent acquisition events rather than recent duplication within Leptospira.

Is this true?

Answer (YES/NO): YES